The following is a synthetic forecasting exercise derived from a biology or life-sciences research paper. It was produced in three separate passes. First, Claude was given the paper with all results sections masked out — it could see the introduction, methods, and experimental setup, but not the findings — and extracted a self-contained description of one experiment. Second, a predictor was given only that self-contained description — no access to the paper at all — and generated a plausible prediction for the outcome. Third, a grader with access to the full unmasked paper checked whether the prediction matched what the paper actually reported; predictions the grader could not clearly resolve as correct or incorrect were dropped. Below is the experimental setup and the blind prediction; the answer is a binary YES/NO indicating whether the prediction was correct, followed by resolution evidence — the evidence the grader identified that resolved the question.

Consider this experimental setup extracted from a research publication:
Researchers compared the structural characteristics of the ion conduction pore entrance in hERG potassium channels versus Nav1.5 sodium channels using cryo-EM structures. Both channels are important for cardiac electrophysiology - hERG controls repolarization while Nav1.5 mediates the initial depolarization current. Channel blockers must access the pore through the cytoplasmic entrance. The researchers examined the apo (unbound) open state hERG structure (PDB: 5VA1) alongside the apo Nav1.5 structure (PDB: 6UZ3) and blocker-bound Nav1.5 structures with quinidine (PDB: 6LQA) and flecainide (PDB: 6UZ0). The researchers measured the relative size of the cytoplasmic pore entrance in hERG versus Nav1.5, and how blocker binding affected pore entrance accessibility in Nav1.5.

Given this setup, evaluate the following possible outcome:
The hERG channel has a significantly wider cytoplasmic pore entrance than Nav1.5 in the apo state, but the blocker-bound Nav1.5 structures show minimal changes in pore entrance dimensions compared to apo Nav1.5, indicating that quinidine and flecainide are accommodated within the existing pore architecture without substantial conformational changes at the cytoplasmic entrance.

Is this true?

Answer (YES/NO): NO